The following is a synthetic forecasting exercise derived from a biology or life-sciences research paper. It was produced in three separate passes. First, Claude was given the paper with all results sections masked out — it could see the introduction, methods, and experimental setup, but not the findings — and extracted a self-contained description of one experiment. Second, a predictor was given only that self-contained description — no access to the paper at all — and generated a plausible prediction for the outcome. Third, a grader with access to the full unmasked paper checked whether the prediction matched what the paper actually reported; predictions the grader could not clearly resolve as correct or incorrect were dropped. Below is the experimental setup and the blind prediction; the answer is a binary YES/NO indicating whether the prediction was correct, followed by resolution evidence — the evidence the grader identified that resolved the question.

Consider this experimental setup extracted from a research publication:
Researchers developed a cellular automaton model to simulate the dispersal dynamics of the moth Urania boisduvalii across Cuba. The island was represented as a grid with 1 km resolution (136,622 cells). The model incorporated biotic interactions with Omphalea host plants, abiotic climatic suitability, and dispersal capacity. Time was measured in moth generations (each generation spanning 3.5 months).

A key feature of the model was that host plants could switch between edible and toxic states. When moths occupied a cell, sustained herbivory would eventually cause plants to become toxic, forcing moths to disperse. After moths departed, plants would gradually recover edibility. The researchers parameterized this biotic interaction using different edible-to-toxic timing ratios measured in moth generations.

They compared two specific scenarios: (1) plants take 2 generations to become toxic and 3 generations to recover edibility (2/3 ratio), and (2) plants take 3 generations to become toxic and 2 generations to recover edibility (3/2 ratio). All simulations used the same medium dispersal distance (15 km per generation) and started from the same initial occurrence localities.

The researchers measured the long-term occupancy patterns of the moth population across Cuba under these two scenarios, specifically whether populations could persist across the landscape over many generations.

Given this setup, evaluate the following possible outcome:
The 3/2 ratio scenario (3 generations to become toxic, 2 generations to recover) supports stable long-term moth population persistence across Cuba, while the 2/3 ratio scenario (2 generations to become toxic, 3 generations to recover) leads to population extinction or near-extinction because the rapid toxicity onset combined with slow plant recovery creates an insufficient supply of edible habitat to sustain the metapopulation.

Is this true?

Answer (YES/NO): YES